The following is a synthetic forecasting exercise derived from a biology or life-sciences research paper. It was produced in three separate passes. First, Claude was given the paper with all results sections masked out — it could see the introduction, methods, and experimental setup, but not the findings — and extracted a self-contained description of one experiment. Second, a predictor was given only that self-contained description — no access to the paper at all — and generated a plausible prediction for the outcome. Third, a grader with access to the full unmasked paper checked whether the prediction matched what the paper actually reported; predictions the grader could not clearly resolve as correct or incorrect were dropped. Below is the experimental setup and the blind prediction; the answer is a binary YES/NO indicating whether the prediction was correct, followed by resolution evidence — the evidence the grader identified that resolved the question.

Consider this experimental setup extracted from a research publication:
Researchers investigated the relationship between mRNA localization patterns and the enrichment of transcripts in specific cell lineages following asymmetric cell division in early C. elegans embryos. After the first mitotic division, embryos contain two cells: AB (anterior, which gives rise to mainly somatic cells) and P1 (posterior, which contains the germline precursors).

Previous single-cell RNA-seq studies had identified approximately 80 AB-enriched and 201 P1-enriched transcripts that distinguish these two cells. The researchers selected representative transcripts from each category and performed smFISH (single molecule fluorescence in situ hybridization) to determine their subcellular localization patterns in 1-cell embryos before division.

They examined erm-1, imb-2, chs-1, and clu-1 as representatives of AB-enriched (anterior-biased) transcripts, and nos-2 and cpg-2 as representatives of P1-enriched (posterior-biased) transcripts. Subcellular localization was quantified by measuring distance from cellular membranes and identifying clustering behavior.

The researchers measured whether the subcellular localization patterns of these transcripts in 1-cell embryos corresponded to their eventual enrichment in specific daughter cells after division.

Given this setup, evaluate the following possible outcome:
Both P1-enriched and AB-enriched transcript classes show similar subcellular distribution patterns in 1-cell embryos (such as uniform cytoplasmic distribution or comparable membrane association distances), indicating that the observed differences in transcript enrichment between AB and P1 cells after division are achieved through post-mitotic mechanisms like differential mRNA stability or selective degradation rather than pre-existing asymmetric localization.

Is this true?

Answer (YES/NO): NO